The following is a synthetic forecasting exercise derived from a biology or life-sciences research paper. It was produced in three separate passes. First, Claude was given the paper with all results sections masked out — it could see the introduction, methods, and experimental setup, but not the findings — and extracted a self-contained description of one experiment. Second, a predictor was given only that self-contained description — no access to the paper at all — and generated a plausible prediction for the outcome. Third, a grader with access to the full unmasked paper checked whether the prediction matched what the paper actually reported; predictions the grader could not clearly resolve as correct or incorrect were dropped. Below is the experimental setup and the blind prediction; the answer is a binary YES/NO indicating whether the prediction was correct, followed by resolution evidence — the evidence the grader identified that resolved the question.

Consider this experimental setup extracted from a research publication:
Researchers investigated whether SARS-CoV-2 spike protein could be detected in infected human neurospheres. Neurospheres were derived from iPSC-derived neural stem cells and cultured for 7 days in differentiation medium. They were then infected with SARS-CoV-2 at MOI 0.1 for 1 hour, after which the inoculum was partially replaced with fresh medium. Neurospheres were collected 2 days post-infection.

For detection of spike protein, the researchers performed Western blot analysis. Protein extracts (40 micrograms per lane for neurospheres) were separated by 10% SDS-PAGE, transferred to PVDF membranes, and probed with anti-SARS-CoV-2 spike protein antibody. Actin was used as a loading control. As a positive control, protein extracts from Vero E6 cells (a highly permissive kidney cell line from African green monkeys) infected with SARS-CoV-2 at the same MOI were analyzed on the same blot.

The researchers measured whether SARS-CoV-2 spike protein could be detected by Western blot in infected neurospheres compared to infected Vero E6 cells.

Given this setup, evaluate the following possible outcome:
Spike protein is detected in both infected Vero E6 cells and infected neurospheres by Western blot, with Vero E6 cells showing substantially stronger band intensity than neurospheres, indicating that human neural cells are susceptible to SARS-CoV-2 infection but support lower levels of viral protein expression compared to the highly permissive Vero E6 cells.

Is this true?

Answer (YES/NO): NO